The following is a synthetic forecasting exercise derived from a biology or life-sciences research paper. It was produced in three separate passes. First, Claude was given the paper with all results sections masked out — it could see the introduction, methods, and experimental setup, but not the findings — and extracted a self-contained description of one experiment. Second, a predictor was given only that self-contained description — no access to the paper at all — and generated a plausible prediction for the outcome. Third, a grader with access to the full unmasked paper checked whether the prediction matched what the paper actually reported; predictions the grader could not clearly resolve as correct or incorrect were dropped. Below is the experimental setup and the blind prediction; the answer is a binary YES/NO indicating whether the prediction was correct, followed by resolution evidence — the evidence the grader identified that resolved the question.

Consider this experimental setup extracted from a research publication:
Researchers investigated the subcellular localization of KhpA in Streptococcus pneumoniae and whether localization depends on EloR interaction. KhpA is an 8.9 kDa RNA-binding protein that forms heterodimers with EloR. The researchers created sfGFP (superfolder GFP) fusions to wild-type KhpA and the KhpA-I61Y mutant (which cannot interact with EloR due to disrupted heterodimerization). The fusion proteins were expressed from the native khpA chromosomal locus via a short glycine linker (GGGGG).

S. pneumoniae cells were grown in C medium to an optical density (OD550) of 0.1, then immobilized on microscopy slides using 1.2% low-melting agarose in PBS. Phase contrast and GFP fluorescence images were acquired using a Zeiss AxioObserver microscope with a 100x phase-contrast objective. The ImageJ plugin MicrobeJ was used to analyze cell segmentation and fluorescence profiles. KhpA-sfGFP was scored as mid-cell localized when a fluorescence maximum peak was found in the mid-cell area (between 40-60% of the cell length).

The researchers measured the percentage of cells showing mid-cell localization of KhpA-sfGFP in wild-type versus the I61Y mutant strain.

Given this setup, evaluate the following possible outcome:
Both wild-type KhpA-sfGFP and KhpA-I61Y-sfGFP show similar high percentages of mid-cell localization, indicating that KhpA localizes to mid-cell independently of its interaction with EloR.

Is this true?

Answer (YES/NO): NO